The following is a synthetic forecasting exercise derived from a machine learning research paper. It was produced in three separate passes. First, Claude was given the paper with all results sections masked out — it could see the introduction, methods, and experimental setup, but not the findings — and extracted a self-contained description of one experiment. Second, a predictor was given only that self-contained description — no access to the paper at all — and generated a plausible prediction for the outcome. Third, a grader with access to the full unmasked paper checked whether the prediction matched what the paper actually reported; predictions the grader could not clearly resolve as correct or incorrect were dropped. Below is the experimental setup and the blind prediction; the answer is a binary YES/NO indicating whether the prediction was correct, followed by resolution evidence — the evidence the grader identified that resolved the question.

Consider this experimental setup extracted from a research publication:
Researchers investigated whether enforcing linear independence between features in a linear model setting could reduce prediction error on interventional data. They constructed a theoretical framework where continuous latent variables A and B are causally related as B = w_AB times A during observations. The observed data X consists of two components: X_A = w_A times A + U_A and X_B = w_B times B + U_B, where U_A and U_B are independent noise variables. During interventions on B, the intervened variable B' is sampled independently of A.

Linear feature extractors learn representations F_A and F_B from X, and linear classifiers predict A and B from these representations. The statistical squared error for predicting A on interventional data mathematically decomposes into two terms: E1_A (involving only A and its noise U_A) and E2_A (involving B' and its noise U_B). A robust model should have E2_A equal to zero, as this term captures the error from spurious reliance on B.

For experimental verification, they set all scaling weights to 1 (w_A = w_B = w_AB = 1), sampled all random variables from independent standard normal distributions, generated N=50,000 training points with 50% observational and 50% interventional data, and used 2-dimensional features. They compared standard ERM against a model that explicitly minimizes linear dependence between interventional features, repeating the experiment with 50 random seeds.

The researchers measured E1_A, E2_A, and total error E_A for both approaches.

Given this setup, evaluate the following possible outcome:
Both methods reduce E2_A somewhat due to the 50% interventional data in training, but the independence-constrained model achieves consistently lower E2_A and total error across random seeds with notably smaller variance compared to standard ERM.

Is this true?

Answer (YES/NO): NO